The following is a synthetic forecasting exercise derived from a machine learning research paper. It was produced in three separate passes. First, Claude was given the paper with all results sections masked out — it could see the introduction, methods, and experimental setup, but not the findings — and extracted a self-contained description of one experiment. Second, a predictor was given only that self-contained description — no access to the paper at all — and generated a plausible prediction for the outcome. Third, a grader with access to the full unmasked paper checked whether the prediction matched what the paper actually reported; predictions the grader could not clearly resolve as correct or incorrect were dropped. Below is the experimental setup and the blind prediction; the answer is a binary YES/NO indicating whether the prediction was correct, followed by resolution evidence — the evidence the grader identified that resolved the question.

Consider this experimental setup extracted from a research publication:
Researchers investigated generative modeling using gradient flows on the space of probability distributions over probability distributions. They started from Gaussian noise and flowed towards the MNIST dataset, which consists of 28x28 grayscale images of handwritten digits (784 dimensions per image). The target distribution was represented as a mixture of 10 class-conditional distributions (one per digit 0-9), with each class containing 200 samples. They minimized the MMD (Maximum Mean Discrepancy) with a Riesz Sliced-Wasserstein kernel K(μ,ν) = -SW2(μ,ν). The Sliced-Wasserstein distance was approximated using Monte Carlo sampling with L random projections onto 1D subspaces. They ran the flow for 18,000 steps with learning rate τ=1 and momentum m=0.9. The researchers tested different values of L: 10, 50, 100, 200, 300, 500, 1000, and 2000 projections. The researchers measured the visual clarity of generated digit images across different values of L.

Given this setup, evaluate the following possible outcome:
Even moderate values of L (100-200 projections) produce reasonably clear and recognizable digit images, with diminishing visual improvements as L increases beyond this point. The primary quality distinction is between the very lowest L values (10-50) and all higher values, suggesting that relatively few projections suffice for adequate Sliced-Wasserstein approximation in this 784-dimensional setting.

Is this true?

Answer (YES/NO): NO